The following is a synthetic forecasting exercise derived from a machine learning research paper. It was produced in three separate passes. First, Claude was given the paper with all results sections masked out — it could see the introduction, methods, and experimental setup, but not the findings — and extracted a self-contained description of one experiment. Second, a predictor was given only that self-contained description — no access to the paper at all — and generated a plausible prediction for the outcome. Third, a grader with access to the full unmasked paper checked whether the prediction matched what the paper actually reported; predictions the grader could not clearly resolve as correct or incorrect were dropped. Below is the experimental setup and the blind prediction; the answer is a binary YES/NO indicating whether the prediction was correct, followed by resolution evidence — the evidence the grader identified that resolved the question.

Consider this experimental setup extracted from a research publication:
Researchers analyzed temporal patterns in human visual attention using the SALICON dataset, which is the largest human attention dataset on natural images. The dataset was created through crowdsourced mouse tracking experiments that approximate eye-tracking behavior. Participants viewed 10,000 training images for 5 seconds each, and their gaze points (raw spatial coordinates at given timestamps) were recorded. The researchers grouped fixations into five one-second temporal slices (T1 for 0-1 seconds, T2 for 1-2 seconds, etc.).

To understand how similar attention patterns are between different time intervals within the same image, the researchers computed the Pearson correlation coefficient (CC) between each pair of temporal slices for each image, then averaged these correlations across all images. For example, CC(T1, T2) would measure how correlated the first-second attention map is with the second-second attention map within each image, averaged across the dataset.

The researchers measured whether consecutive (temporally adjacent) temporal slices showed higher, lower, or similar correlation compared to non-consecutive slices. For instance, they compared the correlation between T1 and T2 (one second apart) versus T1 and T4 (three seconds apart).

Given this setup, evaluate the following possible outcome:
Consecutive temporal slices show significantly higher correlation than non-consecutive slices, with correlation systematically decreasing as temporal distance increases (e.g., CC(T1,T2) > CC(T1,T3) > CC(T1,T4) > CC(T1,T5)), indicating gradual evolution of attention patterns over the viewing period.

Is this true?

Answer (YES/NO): NO